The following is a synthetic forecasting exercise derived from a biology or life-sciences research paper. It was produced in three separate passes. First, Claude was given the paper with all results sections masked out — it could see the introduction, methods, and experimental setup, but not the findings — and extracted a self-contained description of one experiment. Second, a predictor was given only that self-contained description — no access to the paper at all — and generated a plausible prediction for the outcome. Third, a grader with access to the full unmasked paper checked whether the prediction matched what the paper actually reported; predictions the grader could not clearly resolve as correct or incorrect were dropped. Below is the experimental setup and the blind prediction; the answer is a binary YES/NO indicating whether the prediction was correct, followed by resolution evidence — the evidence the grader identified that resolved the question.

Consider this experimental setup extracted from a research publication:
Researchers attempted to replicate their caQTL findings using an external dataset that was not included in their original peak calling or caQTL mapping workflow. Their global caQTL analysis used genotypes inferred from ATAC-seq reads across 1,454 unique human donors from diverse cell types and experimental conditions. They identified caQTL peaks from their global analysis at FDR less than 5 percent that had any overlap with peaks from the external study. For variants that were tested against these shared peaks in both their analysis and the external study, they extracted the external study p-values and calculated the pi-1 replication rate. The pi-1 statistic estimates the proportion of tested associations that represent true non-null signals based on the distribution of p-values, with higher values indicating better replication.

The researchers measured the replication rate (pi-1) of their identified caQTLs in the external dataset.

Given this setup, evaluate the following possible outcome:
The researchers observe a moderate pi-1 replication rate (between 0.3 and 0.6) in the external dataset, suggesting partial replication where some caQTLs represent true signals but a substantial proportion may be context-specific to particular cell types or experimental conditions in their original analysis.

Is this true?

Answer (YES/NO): NO